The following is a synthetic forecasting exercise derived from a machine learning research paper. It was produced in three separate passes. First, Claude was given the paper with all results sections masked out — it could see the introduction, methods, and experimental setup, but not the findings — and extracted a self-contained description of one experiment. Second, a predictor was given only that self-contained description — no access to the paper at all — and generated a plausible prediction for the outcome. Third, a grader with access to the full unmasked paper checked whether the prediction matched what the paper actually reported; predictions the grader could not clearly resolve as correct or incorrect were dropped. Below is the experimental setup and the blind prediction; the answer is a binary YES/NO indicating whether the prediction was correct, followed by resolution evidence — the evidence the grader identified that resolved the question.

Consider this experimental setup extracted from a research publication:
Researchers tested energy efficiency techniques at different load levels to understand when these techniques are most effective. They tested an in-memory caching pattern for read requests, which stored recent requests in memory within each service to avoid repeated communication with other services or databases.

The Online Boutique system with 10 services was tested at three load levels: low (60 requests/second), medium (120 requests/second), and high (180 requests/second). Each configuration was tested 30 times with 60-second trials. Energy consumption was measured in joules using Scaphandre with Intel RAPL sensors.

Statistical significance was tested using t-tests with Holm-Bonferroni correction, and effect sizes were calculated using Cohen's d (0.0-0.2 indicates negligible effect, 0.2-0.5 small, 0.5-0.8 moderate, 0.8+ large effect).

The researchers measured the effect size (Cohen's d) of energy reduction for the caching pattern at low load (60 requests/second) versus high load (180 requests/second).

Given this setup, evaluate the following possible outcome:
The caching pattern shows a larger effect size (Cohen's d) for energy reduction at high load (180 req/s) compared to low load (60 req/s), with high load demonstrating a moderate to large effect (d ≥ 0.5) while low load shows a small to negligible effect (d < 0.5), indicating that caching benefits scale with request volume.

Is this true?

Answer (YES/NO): YES